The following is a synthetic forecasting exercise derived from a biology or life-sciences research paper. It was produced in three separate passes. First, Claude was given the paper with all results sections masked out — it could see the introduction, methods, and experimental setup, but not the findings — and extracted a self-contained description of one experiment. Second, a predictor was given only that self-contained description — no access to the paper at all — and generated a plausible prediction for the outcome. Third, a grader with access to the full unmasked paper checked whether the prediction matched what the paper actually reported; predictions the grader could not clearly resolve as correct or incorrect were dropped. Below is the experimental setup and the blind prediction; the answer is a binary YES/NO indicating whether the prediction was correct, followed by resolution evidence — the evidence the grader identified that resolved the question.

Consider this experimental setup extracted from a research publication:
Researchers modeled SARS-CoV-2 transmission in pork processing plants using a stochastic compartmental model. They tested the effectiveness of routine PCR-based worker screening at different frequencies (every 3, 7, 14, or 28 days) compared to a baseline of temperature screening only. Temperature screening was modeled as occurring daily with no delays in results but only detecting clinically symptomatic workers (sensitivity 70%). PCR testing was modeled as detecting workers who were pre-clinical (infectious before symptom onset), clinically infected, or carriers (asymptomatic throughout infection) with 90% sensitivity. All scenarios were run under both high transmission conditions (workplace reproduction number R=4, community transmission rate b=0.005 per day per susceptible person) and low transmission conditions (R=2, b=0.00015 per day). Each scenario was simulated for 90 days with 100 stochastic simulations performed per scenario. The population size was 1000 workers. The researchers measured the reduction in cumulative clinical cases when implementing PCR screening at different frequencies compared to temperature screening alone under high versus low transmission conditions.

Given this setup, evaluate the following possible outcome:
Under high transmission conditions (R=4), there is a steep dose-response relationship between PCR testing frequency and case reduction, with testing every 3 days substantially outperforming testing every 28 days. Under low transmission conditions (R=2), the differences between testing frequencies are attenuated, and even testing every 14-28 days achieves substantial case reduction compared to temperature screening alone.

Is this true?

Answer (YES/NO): NO